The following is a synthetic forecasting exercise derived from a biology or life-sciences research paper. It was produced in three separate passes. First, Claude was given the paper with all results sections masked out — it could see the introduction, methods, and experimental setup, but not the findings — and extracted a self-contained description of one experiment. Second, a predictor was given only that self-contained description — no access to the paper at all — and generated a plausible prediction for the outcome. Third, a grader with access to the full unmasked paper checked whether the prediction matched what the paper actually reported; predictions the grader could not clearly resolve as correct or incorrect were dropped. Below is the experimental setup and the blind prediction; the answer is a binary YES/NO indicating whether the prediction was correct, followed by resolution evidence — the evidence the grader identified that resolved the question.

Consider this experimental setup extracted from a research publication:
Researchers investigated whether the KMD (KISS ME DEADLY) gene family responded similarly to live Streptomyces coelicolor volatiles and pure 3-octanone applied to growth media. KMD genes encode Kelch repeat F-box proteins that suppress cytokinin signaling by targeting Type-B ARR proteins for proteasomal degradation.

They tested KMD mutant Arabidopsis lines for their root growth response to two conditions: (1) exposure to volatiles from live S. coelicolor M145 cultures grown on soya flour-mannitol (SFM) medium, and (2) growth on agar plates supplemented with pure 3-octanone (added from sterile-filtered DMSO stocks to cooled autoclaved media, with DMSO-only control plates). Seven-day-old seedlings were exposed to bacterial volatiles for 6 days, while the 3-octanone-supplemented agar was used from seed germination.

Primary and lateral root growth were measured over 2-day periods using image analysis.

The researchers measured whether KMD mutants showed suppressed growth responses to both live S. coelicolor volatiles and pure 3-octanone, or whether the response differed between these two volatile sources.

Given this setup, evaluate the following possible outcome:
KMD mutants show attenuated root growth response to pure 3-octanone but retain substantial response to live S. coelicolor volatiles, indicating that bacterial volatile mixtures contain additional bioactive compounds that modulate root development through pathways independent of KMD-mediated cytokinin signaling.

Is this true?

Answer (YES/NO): NO